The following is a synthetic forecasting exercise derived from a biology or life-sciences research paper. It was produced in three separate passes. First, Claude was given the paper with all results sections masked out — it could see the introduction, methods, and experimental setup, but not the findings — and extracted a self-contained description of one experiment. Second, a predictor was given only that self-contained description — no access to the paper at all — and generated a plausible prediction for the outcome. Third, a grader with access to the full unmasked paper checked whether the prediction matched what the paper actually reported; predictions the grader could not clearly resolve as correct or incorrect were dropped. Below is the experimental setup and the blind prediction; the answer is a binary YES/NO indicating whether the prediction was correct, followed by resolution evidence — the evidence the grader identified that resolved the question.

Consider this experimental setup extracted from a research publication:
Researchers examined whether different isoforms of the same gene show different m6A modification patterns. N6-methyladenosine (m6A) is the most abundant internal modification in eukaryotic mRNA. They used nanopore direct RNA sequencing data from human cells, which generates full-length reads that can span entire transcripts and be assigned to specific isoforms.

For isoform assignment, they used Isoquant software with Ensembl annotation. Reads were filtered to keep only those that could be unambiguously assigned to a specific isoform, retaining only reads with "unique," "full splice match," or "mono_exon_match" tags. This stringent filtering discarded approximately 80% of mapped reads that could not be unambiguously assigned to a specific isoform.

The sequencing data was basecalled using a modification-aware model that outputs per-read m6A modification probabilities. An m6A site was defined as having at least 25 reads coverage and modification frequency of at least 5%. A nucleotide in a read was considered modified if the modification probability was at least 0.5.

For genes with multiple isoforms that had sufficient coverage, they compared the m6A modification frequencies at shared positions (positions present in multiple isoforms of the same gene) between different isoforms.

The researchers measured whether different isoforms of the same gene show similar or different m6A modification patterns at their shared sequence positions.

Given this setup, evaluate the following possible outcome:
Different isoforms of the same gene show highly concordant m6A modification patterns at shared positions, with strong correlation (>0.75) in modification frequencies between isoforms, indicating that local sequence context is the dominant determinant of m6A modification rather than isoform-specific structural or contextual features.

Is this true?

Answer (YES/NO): YES